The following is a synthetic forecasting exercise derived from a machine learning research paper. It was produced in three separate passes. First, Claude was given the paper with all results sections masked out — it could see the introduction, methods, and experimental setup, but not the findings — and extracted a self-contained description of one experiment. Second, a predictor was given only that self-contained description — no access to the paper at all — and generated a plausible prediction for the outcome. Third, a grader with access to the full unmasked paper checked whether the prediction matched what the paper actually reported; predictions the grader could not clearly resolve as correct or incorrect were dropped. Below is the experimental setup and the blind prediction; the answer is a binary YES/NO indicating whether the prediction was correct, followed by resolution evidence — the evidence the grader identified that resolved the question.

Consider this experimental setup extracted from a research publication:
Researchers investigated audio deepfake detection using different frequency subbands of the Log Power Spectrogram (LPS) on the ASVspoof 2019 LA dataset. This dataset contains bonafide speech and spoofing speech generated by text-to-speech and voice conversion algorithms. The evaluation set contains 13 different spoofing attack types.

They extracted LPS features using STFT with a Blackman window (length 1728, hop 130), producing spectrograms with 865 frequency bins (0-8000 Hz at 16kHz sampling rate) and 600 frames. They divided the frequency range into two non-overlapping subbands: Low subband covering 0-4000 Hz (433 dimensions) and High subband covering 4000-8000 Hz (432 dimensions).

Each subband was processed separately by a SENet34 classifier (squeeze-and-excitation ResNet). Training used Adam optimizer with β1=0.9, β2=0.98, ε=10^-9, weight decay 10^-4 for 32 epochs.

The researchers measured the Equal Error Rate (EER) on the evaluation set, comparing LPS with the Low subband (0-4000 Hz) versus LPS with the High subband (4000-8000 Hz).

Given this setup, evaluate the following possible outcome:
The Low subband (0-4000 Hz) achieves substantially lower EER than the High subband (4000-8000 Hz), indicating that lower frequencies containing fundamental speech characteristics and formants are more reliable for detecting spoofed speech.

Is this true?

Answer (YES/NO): YES